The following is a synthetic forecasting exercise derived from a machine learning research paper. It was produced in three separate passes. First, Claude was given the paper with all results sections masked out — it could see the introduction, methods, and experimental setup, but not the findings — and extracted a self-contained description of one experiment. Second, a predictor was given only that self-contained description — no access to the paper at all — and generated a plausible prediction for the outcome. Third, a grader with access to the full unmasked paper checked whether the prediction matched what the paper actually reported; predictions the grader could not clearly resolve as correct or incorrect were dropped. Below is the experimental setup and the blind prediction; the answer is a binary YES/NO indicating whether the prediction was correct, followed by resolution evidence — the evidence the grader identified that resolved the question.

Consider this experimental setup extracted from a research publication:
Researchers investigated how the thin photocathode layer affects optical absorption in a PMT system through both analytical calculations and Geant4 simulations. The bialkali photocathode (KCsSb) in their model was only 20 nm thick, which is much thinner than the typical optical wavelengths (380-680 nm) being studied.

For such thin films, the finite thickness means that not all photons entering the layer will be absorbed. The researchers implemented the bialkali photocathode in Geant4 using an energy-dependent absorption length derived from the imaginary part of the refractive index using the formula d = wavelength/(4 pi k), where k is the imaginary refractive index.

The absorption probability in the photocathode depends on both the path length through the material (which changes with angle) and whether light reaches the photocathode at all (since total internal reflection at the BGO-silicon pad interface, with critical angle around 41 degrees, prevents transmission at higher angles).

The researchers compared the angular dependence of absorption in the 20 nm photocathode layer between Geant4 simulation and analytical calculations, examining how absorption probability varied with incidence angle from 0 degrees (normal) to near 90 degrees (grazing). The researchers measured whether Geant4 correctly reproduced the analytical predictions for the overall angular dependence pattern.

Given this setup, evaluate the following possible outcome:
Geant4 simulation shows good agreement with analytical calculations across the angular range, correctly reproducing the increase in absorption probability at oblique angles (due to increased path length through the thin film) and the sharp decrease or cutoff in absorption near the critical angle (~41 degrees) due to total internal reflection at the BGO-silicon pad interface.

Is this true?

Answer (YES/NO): NO